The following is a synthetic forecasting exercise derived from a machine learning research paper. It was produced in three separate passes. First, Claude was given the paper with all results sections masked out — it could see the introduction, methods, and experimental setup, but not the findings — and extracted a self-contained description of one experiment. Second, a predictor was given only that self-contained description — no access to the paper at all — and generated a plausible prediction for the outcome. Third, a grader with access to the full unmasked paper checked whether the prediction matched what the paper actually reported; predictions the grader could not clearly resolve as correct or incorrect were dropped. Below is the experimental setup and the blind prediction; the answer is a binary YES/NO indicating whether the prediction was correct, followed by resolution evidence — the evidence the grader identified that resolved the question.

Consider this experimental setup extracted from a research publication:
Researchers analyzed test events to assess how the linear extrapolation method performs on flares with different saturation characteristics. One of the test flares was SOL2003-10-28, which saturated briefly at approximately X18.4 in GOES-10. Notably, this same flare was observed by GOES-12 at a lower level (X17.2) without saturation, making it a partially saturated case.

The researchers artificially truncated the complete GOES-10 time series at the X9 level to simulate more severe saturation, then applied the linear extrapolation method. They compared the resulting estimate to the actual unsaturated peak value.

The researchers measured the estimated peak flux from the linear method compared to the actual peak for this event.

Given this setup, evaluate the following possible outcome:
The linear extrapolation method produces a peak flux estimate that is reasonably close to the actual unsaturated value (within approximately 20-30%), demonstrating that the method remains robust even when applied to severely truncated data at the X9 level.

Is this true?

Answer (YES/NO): YES